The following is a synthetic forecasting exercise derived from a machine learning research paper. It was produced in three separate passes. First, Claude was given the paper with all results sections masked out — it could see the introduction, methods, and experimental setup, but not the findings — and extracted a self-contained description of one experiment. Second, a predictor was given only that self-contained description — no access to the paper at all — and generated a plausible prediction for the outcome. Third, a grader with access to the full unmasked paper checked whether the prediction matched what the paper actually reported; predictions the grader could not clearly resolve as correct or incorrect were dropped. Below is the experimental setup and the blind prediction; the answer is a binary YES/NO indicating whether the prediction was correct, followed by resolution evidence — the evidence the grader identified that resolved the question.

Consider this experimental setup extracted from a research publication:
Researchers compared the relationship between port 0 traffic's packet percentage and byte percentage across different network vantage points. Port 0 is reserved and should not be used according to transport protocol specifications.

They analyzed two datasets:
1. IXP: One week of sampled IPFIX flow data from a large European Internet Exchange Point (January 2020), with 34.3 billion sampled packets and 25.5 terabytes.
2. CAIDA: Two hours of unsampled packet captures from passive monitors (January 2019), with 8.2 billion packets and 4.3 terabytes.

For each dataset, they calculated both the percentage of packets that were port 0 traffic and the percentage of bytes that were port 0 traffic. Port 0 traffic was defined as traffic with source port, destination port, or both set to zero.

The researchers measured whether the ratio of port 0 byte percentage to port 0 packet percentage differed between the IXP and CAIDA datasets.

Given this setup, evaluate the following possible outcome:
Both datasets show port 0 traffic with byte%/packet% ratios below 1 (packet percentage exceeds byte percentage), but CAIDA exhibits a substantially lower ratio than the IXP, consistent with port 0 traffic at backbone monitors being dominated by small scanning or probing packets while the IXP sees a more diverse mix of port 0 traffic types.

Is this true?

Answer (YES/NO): NO